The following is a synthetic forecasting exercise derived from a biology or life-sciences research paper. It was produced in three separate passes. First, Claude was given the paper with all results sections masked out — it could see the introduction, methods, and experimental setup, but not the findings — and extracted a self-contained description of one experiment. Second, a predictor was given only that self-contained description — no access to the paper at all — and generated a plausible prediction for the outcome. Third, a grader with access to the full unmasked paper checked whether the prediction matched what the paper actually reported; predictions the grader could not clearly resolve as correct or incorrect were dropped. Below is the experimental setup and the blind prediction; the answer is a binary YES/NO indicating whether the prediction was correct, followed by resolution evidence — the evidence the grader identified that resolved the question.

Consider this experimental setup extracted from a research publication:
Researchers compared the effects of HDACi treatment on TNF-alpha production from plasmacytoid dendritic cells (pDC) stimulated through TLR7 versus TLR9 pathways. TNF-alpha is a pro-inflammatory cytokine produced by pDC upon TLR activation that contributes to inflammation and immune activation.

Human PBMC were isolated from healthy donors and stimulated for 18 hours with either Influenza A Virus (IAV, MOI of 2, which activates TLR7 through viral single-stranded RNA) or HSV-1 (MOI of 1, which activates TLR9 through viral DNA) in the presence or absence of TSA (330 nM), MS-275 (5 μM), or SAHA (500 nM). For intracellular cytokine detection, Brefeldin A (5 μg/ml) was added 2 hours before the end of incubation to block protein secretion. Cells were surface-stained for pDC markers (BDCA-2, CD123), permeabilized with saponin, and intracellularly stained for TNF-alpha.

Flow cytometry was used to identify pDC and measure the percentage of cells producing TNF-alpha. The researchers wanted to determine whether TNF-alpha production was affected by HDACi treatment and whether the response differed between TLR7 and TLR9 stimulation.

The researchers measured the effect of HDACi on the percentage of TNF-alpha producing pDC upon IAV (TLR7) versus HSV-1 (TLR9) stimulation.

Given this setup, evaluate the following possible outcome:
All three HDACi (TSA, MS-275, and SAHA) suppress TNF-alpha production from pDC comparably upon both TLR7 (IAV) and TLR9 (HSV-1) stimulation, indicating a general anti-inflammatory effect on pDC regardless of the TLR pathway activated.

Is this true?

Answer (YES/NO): NO